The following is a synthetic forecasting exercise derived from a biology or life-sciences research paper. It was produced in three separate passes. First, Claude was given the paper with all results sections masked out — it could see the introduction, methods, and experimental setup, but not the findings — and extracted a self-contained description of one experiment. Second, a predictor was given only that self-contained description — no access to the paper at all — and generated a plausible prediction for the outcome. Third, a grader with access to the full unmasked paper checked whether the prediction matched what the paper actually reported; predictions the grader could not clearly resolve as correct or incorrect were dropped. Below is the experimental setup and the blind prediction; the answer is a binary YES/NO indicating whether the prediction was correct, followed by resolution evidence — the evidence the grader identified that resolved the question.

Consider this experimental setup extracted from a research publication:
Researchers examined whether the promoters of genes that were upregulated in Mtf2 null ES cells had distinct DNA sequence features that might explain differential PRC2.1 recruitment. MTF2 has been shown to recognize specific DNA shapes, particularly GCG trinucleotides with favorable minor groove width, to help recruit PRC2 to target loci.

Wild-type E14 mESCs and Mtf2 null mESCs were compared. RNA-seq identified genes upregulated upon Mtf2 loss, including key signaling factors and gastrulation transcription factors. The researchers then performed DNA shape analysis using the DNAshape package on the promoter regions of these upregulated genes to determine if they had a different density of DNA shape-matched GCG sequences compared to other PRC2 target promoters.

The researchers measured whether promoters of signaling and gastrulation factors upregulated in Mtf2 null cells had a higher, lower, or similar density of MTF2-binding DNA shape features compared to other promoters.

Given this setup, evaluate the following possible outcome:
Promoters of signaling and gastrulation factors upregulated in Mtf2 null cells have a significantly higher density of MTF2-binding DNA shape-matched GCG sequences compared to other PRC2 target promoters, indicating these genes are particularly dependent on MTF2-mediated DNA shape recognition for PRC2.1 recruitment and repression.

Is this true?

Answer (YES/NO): NO